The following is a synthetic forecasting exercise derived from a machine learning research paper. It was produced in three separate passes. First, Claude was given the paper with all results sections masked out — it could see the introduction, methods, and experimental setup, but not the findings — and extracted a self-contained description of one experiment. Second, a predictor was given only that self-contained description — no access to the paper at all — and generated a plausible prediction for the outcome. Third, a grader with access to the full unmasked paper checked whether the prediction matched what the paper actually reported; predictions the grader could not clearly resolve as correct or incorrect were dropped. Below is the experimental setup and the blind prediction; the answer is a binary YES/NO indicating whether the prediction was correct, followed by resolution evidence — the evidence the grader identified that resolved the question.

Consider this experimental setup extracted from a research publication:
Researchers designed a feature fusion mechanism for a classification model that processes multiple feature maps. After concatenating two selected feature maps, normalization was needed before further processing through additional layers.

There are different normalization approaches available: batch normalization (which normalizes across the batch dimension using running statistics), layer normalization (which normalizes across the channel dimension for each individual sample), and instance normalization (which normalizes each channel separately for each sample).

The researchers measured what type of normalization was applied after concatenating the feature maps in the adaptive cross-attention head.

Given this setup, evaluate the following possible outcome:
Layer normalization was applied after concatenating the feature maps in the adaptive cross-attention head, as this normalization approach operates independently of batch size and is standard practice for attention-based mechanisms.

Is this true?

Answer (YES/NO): YES